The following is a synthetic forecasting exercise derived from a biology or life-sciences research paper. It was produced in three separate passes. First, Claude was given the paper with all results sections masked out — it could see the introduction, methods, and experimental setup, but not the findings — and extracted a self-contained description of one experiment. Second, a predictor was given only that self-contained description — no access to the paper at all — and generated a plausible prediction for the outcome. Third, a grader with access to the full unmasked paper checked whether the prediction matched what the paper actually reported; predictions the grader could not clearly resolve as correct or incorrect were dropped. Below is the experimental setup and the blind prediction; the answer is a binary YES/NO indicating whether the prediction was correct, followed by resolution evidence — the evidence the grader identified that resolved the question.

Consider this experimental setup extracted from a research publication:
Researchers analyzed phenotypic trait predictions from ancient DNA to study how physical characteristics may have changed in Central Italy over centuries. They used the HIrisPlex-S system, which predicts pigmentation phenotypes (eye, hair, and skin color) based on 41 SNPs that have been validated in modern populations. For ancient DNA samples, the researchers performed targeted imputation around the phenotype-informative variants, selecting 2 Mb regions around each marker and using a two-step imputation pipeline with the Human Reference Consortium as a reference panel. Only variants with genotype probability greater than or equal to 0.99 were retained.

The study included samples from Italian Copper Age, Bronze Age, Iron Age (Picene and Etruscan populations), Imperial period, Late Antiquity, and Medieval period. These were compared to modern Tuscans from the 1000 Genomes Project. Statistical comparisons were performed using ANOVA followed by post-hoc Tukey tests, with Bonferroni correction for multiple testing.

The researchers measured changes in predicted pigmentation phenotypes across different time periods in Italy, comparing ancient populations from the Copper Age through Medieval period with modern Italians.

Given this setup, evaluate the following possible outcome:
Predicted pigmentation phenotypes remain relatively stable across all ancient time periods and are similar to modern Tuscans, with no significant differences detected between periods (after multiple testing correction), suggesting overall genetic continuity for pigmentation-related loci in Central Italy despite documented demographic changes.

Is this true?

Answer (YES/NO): NO